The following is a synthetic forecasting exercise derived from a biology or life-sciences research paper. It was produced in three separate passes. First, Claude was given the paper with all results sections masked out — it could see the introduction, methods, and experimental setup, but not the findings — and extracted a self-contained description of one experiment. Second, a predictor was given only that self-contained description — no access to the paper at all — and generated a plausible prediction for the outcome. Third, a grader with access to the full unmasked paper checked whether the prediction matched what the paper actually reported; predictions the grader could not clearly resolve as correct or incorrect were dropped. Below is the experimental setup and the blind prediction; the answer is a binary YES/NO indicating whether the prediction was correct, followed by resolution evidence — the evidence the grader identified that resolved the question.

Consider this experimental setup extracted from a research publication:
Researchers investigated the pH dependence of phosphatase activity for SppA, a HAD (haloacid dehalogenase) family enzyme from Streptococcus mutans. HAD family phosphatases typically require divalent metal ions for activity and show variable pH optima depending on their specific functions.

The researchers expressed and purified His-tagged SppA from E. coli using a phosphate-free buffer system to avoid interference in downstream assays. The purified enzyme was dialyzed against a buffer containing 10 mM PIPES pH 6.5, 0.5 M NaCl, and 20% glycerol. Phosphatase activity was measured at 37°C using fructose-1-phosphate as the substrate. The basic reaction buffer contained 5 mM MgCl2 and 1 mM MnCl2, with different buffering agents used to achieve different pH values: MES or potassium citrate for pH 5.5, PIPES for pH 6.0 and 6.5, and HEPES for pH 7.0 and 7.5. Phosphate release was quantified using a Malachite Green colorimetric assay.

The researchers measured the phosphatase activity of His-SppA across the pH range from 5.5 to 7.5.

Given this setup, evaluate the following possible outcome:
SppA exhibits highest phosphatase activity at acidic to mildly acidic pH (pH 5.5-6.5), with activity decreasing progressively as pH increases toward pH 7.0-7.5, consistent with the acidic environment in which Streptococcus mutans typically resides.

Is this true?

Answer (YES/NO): NO